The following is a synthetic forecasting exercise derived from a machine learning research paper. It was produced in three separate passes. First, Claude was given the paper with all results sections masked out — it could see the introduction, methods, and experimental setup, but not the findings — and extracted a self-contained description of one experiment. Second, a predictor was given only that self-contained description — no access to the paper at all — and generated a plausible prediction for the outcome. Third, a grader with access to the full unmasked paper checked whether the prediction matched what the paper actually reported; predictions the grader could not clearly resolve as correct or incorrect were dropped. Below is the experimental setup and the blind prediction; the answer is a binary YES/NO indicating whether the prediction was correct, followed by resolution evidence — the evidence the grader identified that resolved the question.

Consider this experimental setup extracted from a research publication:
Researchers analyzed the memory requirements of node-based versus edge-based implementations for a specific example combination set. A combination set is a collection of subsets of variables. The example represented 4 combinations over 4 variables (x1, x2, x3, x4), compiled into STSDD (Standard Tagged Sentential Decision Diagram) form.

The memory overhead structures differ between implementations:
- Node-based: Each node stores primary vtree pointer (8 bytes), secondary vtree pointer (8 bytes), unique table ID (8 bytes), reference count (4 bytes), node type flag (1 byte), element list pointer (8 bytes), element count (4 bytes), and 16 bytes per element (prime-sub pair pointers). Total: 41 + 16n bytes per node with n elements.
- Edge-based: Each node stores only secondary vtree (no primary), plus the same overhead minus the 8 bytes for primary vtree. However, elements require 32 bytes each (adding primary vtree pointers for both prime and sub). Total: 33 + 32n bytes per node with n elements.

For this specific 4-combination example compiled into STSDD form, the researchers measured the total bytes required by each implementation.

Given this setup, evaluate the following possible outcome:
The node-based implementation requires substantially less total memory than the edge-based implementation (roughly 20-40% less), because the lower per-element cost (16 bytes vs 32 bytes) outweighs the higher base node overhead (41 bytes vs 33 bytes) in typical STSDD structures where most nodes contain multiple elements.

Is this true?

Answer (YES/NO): NO